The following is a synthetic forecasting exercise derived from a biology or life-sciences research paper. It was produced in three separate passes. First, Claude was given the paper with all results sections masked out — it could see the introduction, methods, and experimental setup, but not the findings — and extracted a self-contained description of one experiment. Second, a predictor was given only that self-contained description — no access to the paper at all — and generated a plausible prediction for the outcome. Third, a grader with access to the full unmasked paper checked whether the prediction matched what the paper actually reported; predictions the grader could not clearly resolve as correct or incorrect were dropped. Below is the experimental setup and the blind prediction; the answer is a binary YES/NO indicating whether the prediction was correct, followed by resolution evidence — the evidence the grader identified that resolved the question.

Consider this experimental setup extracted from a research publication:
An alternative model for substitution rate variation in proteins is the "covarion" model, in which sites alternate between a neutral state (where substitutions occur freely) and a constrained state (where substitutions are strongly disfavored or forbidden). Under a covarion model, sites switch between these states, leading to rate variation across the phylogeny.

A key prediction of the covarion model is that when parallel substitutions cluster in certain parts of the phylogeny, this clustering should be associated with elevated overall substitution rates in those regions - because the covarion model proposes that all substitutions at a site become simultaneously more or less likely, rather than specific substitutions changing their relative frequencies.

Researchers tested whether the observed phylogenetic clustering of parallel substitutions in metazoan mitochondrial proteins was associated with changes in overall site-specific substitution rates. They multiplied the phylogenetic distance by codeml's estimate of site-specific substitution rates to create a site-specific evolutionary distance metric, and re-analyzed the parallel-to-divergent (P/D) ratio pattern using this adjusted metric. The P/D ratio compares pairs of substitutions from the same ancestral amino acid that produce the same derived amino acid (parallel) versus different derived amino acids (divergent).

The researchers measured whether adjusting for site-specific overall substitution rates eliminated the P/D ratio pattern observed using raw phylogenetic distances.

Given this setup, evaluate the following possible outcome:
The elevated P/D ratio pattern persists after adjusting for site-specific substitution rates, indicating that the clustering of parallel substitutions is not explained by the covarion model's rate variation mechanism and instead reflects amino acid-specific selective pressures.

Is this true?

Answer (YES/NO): YES